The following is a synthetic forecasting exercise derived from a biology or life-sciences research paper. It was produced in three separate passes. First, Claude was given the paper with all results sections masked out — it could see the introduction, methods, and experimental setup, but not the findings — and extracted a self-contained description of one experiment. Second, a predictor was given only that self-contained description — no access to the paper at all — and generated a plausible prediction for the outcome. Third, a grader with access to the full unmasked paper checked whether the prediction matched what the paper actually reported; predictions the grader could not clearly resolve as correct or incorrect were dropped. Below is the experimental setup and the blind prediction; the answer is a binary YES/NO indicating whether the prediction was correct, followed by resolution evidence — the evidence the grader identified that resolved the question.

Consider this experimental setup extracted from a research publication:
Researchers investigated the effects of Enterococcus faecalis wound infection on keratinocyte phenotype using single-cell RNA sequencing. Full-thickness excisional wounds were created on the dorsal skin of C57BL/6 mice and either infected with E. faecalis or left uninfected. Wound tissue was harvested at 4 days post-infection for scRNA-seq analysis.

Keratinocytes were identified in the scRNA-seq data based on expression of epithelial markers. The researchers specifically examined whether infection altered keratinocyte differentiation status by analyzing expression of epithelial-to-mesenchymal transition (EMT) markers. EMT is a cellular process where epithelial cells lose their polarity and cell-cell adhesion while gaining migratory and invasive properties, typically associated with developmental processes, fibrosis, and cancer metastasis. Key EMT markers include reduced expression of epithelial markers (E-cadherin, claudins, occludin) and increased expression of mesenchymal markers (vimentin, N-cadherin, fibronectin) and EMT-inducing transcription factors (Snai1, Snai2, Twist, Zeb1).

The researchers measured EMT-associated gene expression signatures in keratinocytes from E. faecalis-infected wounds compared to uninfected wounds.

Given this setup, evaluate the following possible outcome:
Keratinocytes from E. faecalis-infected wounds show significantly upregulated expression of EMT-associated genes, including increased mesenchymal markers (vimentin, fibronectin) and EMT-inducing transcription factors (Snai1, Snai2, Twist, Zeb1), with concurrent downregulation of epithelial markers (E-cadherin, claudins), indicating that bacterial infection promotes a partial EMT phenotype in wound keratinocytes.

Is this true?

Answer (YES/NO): NO